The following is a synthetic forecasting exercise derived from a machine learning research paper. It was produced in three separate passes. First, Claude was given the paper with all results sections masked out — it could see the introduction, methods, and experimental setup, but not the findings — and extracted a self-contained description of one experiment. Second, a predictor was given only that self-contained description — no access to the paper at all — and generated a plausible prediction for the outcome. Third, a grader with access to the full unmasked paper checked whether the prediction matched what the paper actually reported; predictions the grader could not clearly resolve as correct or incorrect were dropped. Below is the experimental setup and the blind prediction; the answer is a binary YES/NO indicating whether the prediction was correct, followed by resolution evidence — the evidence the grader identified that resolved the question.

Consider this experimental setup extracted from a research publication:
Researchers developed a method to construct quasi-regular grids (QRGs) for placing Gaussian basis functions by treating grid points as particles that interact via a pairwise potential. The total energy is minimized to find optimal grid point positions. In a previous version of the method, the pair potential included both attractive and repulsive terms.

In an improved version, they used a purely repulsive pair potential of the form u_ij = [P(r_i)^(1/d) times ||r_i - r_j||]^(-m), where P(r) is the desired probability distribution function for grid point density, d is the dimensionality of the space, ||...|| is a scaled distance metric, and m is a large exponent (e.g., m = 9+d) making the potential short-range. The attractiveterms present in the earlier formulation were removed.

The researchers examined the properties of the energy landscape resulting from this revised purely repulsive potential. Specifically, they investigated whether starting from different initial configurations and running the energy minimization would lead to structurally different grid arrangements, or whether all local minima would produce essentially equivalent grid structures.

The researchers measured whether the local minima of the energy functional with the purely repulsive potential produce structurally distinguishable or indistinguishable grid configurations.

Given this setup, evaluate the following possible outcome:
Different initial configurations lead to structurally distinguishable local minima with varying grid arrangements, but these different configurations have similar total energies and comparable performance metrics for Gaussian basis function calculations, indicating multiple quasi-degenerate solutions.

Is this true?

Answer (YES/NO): NO